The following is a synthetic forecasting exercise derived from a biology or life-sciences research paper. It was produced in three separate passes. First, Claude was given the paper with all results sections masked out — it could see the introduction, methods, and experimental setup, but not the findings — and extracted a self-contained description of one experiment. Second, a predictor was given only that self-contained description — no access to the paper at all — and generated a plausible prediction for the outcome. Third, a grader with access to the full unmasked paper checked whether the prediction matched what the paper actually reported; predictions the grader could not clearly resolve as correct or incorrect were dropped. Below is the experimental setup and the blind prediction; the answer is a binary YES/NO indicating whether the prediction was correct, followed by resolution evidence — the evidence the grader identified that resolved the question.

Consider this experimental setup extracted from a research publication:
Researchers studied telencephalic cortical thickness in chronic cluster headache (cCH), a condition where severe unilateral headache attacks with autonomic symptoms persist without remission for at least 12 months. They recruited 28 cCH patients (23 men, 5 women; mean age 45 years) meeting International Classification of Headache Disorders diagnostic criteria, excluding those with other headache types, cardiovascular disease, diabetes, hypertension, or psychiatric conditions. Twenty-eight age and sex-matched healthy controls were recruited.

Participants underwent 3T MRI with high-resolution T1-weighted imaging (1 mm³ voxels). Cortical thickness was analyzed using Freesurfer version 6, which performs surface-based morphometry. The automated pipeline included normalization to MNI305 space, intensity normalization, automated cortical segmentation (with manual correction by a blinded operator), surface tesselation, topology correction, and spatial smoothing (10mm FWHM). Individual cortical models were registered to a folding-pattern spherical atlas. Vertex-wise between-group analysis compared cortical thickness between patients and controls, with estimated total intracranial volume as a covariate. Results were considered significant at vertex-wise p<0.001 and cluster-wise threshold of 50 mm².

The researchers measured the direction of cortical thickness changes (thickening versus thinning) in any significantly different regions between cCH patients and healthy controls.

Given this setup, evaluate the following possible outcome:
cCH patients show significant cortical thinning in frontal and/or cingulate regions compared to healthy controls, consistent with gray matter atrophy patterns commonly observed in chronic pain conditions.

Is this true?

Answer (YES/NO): YES